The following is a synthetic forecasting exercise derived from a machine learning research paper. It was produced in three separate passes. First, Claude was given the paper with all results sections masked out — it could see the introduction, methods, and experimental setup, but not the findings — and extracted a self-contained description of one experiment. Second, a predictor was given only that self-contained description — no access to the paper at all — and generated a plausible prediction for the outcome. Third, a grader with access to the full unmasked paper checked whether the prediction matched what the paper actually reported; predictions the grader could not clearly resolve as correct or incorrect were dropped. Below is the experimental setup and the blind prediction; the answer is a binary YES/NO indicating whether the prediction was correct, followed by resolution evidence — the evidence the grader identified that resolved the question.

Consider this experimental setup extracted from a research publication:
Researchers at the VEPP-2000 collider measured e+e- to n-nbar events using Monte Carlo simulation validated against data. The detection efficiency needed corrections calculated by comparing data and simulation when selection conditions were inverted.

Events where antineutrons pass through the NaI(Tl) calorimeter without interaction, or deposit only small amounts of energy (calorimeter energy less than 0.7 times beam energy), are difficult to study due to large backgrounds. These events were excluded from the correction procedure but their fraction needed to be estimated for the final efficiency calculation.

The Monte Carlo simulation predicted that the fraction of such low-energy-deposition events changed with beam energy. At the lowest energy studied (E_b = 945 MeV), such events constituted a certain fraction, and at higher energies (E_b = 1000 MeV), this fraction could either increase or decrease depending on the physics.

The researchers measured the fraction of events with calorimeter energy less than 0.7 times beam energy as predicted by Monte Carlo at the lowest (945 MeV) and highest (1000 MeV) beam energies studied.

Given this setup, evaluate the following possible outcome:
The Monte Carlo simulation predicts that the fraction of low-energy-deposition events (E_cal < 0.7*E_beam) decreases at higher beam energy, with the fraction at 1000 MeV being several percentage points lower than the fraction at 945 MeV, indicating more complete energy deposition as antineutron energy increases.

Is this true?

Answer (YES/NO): NO